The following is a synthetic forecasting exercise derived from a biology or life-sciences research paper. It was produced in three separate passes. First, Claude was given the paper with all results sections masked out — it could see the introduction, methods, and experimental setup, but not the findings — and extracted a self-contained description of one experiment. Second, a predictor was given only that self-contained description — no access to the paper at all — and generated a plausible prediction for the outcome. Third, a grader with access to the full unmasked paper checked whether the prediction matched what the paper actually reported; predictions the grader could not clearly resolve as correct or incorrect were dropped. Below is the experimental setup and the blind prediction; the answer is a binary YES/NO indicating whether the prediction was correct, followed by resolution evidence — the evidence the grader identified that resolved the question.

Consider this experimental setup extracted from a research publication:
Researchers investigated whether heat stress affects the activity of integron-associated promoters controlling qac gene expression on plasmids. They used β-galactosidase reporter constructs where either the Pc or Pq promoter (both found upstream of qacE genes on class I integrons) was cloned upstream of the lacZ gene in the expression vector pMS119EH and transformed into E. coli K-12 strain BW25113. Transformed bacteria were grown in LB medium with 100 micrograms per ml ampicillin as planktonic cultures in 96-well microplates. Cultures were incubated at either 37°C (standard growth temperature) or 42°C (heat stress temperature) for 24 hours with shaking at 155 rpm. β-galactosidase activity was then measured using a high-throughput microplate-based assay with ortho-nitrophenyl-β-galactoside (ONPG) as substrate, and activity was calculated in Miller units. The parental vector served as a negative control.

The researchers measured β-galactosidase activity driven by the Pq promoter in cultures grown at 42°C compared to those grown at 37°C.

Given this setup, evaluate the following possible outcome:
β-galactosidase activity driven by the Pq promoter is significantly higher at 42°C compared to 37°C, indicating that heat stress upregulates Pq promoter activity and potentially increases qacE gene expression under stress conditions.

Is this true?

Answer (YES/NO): NO